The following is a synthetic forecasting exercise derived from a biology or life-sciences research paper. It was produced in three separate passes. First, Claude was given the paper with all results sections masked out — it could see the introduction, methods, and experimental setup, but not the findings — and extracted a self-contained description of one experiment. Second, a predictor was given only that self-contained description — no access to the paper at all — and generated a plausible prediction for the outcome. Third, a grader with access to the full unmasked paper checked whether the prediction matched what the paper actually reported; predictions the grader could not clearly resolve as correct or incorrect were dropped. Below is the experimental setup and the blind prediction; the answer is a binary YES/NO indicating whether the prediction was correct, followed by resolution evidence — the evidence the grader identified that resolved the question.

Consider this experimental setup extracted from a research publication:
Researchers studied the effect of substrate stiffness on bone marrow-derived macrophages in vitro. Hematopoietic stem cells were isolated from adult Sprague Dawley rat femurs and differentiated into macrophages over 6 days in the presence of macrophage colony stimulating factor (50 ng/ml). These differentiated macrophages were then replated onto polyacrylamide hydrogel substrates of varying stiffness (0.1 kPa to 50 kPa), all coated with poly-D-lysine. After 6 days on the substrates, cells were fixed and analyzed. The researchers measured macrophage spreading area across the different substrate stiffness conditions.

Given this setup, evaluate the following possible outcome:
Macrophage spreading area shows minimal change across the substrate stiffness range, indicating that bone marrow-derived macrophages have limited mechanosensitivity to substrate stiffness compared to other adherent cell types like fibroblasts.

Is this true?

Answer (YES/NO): NO